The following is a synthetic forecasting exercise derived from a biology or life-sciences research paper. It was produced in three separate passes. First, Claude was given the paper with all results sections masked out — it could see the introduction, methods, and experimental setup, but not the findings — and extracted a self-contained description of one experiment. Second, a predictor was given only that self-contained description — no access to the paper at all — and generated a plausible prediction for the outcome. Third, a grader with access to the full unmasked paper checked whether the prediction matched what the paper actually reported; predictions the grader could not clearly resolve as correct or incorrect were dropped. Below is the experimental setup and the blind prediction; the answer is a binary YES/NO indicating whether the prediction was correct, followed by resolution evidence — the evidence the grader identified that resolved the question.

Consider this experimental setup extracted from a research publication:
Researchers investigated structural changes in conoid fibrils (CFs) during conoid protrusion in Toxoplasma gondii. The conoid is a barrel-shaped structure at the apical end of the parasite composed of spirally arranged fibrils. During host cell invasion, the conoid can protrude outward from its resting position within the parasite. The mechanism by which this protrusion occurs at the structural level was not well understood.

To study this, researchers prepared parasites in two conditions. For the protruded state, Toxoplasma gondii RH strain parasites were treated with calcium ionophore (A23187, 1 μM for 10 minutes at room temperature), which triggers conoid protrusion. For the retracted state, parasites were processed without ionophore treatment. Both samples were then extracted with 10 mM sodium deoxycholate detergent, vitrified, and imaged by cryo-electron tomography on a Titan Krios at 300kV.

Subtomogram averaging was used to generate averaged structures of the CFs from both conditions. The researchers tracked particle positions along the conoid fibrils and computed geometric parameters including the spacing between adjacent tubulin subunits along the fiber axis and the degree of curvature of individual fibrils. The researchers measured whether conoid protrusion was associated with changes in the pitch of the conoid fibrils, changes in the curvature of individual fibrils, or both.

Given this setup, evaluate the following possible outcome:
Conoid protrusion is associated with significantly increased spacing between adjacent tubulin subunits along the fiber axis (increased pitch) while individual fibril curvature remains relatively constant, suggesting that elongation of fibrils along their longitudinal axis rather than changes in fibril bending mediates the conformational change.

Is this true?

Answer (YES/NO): NO